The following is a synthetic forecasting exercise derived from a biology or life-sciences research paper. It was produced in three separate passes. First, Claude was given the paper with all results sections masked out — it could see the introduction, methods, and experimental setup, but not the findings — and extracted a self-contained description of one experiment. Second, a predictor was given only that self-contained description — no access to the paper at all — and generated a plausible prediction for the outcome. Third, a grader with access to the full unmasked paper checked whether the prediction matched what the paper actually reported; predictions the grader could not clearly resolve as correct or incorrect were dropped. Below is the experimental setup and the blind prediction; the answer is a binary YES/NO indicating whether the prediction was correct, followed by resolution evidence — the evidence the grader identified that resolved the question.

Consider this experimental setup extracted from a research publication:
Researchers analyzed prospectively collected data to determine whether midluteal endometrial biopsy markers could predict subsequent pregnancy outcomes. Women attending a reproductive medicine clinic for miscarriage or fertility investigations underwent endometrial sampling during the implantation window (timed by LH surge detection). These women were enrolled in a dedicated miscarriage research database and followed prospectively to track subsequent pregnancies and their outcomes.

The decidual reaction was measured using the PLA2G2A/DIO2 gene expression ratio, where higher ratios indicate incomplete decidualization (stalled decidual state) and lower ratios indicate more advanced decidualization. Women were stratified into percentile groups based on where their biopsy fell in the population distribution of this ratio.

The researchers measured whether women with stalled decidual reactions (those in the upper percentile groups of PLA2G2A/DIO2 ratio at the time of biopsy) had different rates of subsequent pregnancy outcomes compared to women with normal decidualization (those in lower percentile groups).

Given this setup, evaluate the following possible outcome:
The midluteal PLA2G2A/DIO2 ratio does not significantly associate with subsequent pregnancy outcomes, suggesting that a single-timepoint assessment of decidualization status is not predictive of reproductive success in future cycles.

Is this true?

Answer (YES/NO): NO